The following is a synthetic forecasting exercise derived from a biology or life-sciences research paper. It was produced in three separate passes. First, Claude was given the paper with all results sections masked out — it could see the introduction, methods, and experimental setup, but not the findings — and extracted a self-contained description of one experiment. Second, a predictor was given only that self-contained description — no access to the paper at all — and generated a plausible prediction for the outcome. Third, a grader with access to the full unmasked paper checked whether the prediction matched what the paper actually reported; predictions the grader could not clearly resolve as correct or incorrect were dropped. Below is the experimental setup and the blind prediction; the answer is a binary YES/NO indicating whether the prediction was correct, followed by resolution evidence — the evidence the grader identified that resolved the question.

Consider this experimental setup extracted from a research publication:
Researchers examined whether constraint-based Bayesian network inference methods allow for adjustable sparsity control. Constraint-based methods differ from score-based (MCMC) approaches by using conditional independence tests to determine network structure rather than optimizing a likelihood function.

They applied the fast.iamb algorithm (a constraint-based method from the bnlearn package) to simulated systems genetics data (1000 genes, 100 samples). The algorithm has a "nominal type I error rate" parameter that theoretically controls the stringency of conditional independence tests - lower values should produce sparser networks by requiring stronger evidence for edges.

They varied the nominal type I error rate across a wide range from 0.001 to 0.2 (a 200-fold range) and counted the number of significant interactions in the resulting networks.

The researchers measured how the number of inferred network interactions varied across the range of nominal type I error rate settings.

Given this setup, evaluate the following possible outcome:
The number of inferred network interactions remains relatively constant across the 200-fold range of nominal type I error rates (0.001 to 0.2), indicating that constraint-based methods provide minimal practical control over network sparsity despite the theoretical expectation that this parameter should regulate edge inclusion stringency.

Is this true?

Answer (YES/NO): YES